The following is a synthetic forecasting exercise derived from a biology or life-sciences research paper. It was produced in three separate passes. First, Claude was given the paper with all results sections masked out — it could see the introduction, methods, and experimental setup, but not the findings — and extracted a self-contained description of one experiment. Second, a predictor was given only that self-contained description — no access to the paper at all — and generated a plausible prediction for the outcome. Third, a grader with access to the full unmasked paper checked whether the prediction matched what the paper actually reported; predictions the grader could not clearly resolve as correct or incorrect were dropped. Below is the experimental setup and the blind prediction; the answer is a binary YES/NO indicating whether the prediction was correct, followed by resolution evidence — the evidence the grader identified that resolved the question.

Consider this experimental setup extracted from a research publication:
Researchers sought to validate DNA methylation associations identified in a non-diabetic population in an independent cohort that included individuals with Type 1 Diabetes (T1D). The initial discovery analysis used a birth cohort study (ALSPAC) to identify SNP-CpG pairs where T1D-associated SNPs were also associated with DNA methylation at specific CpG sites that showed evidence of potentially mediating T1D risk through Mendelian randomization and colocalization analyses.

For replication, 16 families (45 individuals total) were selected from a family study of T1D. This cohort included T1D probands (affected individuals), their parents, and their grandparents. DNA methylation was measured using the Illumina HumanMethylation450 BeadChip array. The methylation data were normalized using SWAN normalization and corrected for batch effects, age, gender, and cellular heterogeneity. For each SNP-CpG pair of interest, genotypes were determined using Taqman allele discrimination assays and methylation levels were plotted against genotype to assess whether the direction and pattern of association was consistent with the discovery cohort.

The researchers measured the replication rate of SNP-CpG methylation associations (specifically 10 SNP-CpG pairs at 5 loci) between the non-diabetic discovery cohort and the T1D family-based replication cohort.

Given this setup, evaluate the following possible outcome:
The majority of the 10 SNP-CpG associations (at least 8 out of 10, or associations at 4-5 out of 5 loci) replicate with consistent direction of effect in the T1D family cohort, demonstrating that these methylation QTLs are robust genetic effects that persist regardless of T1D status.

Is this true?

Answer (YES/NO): YES